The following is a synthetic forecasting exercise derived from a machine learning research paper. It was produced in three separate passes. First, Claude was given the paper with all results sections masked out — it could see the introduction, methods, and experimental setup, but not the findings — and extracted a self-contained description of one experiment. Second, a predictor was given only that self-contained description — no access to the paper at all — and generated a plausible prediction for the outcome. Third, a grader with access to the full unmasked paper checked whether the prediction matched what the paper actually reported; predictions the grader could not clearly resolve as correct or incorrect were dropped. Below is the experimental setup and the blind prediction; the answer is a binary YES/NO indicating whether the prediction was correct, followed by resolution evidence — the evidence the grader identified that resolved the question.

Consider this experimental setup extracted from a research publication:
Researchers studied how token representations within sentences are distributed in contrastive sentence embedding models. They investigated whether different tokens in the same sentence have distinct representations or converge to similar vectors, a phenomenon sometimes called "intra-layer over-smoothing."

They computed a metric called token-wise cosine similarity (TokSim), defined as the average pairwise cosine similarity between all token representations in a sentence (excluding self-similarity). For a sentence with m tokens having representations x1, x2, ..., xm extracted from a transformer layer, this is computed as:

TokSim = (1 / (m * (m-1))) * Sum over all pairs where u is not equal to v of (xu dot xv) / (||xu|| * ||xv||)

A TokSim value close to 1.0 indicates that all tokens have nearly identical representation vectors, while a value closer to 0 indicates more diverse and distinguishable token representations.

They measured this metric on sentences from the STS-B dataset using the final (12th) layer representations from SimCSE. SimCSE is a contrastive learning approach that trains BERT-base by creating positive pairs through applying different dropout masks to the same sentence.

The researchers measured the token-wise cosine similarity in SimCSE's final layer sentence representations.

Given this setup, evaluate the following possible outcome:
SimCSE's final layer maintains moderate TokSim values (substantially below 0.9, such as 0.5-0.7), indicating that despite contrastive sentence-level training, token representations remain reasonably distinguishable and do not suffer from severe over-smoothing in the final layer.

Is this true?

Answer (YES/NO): NO